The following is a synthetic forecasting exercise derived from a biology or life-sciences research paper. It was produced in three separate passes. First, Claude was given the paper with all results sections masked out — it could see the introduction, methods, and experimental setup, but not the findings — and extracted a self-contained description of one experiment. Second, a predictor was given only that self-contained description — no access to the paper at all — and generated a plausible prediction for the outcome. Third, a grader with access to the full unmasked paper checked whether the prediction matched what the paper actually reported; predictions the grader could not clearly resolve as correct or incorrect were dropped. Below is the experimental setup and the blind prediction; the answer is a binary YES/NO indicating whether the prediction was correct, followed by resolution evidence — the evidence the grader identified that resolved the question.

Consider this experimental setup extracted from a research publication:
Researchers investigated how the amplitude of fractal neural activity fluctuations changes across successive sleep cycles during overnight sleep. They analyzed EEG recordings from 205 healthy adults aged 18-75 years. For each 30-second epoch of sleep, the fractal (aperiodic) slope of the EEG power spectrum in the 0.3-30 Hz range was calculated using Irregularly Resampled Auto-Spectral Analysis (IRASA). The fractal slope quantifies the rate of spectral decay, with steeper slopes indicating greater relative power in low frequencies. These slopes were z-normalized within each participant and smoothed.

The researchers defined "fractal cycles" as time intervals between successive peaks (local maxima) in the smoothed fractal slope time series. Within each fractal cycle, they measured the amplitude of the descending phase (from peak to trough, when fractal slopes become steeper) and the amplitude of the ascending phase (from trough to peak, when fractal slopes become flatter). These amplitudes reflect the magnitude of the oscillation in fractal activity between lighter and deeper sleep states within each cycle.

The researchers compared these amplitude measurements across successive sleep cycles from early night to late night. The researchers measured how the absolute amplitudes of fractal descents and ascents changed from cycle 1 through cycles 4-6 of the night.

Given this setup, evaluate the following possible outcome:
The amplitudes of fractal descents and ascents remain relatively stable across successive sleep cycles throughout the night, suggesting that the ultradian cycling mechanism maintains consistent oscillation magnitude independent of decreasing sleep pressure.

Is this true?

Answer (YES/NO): NO